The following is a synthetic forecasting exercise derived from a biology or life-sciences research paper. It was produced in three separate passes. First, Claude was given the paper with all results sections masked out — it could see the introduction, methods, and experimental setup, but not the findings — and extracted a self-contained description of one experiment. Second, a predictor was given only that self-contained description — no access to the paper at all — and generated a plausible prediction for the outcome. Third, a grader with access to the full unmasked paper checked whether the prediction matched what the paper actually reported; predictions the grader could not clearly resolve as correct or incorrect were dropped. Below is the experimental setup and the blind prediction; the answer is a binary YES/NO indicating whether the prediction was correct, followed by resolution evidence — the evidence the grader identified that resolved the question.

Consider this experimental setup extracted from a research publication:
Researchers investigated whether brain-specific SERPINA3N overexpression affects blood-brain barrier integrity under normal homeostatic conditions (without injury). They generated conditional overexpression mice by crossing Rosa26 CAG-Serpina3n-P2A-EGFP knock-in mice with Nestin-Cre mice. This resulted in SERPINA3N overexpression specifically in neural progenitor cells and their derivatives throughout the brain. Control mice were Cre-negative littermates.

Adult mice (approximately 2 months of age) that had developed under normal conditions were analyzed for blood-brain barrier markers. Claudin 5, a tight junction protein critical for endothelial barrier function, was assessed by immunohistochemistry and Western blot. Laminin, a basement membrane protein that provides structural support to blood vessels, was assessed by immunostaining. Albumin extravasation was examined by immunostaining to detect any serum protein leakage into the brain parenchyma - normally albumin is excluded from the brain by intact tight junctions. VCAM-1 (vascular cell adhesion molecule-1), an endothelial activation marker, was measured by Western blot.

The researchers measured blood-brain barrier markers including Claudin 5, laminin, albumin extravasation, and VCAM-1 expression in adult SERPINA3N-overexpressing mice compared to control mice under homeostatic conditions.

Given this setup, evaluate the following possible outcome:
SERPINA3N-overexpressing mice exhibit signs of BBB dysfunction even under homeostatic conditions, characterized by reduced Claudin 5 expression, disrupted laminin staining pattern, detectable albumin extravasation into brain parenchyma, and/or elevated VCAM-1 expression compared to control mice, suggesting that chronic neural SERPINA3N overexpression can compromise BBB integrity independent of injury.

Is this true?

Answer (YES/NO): NO